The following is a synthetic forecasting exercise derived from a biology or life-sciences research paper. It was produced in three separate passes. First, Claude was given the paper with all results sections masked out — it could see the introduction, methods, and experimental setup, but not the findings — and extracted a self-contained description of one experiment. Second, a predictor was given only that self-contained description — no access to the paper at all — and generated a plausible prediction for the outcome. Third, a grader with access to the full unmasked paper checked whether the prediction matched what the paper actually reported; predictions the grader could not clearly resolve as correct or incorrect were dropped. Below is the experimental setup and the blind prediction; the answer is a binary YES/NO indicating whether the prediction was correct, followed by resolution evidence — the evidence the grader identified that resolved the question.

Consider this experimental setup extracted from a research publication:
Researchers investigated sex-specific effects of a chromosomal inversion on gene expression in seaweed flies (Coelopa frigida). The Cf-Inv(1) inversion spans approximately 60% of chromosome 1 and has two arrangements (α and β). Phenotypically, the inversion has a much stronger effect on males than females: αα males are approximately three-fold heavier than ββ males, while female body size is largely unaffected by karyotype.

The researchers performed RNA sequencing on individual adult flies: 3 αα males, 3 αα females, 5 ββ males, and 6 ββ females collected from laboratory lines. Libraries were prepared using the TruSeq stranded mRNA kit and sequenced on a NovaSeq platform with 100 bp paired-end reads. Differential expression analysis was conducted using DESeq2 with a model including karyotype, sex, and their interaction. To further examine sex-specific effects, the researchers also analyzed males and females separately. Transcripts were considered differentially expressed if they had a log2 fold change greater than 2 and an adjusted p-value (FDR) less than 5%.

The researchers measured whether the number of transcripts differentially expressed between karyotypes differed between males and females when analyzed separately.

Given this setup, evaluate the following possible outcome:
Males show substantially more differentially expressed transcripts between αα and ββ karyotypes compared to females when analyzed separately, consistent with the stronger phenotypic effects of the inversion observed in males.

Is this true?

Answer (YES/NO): YES